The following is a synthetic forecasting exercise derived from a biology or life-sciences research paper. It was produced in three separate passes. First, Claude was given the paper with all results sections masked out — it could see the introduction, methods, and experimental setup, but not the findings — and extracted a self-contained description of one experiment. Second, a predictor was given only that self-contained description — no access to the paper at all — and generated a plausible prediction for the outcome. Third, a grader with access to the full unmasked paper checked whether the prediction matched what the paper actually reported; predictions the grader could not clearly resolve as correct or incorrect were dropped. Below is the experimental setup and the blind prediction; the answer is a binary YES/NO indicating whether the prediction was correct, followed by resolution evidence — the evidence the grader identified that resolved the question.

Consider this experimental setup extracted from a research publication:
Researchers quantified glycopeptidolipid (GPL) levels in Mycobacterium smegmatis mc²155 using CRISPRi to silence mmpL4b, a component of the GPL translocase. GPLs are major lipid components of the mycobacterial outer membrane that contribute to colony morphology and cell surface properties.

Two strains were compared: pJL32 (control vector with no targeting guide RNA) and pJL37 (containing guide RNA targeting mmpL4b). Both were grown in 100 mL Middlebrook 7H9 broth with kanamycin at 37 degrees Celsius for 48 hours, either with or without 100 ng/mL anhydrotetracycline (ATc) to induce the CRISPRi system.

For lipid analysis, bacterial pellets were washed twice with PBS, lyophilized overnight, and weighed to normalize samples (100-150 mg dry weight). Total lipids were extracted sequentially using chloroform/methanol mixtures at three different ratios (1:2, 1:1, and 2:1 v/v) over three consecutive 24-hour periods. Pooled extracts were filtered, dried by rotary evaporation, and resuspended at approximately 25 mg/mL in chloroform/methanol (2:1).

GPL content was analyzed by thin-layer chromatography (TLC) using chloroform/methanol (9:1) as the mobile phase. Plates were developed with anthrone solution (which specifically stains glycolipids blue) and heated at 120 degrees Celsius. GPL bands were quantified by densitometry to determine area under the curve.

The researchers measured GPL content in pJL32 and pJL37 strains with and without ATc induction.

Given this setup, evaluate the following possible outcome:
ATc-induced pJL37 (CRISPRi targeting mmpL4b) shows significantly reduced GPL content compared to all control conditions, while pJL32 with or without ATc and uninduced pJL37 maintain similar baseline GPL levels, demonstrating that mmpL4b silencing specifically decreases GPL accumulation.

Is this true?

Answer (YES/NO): YES